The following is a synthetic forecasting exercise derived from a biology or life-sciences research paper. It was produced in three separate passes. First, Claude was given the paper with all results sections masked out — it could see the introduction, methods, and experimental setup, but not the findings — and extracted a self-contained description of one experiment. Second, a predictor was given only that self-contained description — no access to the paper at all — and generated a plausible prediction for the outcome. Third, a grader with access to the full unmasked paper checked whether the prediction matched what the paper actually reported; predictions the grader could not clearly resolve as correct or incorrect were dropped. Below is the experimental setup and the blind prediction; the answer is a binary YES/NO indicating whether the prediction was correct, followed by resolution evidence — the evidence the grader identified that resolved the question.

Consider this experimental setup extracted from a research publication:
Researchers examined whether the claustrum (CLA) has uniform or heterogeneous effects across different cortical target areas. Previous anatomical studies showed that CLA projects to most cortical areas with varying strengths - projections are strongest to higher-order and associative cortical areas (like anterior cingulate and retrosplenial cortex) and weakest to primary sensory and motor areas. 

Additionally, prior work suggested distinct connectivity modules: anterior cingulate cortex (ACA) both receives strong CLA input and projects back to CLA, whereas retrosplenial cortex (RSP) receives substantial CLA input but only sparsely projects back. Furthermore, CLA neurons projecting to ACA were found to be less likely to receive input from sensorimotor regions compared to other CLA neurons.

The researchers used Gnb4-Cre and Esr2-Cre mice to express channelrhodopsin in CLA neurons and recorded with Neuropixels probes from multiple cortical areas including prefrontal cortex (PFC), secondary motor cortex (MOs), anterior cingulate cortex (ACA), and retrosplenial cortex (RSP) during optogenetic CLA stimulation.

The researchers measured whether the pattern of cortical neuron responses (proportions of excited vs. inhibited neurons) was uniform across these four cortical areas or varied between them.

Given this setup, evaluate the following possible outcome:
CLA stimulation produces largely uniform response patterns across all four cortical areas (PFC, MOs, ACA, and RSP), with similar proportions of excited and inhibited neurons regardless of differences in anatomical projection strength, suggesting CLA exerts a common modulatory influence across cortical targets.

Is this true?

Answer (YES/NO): NO